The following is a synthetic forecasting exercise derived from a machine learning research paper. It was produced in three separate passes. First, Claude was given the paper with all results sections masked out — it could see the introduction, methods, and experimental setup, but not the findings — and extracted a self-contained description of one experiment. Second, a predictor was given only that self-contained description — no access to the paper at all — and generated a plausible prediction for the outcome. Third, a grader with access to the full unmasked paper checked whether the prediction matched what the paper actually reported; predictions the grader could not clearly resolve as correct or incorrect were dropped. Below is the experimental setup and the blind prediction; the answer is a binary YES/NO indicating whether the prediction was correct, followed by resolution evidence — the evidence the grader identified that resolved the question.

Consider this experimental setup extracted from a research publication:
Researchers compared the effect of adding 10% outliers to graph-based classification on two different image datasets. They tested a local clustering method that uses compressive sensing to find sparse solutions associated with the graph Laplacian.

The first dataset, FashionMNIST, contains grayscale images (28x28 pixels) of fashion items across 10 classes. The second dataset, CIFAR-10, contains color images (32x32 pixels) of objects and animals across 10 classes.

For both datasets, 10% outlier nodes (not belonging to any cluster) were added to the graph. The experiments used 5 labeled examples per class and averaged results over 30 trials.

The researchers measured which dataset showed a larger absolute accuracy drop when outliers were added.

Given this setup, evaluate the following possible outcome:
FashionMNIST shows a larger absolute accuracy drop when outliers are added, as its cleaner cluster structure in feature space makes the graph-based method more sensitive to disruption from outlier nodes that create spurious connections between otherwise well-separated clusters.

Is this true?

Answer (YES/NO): YES